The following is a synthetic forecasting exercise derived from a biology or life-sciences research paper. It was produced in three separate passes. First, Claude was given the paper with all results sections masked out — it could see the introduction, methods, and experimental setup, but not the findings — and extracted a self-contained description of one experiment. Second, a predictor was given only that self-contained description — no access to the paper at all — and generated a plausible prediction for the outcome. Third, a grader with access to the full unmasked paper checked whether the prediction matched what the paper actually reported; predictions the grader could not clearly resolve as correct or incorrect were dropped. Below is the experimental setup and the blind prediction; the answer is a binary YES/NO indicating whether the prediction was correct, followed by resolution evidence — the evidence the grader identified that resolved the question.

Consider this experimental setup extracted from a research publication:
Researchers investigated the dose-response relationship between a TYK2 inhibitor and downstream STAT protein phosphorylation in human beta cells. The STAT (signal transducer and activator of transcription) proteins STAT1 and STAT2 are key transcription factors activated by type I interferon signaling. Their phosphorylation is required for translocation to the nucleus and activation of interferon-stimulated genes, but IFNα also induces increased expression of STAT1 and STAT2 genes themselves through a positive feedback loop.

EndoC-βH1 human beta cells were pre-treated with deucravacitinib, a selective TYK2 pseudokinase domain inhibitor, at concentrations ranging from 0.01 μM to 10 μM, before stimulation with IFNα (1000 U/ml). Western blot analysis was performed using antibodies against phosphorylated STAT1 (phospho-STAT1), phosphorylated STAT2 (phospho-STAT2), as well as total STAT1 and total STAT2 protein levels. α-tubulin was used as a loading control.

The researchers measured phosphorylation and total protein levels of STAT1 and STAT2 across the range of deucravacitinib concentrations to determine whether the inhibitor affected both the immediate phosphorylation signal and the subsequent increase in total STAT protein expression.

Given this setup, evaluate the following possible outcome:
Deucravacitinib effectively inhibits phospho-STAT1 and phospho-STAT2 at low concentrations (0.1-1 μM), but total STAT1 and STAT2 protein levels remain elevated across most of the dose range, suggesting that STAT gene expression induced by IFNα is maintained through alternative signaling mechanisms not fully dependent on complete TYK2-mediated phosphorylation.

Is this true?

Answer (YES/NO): NO